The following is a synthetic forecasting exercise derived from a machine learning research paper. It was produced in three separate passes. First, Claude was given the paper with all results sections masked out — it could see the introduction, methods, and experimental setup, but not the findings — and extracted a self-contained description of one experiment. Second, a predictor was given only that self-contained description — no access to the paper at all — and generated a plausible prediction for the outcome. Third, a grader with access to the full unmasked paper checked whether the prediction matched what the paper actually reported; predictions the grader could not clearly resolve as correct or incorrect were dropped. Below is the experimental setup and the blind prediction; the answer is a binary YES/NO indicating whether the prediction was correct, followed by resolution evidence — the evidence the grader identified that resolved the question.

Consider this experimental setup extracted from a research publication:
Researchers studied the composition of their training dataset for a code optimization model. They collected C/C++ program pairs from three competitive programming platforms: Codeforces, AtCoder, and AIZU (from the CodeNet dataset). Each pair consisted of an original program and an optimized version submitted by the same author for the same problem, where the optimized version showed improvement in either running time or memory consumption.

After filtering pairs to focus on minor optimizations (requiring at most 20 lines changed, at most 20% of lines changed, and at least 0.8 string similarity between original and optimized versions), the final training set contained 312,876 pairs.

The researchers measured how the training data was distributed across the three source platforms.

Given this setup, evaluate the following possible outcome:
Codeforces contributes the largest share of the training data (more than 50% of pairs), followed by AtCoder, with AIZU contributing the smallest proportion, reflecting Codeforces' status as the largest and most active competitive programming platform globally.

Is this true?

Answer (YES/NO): YES